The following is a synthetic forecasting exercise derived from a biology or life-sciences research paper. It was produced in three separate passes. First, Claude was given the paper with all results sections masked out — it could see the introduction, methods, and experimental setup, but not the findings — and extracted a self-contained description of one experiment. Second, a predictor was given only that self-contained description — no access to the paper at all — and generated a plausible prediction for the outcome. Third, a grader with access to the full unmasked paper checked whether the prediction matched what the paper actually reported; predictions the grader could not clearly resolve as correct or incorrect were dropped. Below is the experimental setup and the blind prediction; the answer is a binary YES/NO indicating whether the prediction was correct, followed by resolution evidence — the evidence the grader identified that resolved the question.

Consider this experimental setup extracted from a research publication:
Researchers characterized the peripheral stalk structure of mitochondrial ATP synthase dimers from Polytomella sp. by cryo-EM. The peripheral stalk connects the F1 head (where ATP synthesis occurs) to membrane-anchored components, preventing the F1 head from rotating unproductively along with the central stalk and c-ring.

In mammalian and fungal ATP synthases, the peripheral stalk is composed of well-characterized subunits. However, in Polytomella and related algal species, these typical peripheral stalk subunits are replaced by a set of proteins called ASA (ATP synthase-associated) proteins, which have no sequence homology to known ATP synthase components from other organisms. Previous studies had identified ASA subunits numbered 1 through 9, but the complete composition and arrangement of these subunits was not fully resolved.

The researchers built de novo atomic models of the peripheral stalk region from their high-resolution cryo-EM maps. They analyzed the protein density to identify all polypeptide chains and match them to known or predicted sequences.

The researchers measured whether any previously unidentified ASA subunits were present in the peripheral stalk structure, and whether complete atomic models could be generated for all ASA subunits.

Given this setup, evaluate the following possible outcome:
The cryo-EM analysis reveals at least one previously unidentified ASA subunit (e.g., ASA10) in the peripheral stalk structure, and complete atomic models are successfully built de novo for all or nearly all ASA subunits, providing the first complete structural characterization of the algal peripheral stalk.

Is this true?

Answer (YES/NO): YES